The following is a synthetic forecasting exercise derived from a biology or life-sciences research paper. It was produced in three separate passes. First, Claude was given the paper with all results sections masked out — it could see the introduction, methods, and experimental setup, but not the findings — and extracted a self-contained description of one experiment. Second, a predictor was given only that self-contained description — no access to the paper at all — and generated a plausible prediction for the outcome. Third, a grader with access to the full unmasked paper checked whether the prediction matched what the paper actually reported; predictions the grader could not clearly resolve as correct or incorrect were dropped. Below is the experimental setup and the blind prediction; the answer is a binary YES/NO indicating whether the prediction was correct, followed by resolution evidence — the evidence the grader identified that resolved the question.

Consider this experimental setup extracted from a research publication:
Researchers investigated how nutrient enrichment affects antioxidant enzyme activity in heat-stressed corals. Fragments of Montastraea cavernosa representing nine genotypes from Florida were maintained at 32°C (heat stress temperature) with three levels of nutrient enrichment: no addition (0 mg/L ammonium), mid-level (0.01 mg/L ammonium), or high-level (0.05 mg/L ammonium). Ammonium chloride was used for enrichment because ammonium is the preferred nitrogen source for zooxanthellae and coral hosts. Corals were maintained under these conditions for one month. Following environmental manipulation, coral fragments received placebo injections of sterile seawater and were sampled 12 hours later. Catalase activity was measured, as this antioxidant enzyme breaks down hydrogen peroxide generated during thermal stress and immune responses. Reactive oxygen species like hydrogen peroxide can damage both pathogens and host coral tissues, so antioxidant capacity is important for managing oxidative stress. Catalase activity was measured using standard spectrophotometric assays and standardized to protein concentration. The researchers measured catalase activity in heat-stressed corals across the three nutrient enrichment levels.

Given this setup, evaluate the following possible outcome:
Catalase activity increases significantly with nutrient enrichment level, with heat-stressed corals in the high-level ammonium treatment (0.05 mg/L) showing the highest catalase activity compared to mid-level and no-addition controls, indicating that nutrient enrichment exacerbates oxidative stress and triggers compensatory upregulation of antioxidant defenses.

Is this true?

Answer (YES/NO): NO